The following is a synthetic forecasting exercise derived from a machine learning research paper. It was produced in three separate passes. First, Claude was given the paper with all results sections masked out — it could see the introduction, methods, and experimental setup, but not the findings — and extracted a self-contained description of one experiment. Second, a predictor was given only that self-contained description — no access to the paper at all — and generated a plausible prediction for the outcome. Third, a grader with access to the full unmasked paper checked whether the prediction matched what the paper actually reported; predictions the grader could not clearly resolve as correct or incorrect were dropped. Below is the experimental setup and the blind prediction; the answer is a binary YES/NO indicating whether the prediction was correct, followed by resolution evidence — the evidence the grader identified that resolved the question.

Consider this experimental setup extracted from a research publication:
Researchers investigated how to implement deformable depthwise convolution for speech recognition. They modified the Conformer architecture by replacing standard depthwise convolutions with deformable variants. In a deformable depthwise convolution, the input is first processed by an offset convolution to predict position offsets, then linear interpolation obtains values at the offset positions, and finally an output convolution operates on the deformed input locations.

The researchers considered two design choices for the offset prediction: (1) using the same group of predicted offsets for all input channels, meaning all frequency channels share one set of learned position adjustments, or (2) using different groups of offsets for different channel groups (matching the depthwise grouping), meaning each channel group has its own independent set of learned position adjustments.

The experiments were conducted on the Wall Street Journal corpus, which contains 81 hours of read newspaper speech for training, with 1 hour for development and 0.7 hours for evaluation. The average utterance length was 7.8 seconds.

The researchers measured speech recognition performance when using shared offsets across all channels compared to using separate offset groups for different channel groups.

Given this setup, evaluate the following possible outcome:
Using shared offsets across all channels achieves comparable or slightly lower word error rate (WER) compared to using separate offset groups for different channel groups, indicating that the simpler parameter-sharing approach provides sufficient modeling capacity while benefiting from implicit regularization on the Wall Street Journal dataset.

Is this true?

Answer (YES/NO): YES